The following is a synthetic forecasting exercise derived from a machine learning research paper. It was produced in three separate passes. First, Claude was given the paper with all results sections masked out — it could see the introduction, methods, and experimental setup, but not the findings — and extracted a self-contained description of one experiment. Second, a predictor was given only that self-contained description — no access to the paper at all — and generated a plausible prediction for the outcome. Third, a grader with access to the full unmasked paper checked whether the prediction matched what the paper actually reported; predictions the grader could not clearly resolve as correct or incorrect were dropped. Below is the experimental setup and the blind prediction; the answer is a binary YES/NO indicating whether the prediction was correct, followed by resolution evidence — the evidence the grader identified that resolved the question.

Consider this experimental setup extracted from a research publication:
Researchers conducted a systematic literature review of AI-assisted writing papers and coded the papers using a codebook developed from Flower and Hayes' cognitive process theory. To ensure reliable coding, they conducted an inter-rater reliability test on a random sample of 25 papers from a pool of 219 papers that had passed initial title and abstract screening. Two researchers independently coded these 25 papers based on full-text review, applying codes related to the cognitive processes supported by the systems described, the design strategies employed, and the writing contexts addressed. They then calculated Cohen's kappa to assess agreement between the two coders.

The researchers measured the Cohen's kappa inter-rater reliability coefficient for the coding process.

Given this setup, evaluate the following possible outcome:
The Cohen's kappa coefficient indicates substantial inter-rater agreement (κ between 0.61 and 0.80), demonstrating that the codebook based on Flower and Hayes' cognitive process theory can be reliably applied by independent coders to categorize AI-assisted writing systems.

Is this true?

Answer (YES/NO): NO